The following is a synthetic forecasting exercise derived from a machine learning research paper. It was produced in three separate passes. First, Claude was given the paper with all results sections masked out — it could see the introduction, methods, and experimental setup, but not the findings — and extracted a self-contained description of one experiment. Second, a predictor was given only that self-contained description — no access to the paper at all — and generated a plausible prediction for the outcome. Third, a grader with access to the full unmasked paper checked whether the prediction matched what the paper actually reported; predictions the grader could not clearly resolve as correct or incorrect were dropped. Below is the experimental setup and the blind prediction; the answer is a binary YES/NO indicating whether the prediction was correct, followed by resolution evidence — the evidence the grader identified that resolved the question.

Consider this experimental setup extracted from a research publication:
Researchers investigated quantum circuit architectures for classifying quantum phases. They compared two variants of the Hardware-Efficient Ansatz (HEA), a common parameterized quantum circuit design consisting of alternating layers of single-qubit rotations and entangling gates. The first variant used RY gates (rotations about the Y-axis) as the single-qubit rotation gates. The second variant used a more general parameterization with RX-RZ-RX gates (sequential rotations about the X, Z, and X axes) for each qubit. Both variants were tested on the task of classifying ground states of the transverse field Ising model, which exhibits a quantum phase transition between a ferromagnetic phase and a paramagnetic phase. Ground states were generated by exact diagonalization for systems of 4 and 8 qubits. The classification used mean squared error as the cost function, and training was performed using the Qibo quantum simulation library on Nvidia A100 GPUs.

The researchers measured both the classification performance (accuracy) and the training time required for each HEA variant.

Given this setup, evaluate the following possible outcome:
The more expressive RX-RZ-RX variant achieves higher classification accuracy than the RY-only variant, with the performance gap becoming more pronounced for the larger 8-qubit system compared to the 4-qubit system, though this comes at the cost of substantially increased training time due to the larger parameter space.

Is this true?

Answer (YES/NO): NO